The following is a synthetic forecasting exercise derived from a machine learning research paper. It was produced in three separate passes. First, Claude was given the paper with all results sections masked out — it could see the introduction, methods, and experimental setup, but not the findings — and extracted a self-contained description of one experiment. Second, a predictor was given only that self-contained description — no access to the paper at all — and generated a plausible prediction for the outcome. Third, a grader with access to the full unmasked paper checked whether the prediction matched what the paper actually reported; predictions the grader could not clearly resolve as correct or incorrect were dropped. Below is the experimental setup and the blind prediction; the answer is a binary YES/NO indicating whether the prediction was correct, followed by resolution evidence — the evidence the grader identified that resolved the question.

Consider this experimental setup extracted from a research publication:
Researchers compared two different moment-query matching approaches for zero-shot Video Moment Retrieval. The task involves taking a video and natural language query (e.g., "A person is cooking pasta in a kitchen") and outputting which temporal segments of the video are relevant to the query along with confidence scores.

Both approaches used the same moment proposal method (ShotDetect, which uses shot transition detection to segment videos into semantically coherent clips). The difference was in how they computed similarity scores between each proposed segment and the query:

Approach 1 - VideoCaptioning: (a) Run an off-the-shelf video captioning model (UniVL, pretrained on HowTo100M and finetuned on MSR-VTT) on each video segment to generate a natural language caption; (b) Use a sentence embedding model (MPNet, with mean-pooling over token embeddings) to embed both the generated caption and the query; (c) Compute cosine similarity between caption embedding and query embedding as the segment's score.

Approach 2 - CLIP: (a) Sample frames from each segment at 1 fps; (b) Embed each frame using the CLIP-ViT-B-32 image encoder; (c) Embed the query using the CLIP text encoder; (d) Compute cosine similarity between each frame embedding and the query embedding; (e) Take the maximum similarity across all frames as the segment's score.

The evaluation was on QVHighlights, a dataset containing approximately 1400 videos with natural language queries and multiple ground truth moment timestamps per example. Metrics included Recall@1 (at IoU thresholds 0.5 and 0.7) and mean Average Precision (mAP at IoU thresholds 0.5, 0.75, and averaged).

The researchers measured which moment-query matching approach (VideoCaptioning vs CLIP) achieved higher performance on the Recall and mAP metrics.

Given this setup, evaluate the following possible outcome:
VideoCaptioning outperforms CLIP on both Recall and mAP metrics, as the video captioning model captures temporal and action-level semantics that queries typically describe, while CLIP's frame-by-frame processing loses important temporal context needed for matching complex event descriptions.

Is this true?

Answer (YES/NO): NO